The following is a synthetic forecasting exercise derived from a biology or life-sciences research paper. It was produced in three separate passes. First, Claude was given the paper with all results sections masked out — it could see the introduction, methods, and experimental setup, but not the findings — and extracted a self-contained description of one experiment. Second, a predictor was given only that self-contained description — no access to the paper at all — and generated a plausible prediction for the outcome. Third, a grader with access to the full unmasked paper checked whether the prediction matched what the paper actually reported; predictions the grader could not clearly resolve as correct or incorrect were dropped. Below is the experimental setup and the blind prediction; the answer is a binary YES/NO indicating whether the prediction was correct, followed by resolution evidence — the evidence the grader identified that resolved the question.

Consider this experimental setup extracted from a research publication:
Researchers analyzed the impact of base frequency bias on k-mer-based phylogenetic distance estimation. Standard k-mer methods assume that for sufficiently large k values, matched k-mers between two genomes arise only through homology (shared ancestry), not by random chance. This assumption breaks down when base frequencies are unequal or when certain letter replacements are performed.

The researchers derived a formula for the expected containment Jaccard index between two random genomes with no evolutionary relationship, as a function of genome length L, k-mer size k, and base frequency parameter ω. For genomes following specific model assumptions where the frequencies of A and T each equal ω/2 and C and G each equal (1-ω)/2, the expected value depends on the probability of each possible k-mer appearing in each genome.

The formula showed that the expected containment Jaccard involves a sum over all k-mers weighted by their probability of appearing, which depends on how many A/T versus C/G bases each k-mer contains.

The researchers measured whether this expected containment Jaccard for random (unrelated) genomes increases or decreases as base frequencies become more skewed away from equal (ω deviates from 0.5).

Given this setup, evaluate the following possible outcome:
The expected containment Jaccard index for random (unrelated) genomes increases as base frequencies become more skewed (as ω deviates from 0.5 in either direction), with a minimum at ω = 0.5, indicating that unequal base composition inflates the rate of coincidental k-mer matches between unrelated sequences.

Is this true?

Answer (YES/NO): YES